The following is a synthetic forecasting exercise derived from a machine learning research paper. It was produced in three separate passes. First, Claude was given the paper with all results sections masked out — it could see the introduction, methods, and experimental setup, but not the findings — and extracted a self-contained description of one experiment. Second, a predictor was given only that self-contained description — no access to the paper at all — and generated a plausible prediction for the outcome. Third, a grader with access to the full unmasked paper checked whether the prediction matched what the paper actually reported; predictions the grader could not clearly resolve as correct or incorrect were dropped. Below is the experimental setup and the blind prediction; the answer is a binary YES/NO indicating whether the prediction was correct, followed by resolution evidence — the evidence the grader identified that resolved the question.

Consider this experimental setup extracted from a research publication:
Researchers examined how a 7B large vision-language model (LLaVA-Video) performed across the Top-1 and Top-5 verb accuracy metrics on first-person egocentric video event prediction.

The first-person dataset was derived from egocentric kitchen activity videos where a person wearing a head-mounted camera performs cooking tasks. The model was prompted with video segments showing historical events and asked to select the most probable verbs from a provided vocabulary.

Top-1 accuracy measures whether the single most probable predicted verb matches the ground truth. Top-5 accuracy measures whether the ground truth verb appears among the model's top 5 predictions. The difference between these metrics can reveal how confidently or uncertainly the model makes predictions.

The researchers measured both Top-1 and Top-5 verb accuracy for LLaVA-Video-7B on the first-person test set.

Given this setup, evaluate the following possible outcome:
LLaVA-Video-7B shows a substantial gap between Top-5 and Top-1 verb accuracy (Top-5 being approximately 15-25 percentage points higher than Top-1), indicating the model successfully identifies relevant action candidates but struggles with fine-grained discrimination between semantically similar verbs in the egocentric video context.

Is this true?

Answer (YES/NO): NO